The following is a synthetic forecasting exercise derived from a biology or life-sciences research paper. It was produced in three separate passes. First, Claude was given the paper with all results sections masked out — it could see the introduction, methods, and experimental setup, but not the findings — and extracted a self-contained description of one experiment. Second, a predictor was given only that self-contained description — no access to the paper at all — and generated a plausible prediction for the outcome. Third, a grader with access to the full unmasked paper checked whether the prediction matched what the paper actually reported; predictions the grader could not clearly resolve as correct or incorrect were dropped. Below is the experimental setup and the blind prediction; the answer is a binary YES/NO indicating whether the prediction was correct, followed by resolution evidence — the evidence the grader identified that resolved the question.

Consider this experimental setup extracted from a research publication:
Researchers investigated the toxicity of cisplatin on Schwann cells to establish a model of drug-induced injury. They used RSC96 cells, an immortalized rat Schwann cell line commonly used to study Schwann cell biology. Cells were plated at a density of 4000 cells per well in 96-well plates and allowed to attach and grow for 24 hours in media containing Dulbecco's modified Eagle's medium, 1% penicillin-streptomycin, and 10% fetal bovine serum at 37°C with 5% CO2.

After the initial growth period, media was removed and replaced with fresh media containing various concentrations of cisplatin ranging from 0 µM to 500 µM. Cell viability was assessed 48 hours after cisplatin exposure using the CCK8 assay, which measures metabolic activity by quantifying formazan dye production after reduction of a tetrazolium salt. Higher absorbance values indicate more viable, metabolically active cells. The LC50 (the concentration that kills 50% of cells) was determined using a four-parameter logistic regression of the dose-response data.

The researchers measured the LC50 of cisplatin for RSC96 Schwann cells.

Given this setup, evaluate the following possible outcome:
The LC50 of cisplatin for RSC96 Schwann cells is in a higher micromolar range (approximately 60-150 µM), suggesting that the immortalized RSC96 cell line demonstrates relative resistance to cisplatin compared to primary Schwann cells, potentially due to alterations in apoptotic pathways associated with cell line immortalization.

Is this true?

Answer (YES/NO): NO